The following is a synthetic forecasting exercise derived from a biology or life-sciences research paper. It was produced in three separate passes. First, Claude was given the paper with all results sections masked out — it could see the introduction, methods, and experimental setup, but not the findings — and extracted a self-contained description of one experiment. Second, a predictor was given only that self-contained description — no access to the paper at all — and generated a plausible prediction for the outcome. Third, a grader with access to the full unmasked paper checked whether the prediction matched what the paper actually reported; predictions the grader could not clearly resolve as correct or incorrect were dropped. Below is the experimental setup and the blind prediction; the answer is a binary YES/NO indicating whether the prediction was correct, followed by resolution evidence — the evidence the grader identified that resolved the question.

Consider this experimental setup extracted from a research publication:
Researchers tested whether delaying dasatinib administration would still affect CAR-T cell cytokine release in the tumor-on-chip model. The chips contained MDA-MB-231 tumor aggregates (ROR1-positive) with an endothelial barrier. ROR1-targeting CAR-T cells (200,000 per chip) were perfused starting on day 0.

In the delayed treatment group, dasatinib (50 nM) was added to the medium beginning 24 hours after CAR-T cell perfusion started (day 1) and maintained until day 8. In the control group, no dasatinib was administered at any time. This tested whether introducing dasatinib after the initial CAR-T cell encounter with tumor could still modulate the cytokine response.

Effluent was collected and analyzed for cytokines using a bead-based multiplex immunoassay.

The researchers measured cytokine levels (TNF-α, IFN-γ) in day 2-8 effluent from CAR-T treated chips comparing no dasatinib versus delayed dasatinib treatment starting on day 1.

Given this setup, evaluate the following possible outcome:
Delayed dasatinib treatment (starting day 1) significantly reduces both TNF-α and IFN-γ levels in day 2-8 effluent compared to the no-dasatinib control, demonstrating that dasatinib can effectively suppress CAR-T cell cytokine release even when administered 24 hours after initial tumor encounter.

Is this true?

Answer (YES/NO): YES